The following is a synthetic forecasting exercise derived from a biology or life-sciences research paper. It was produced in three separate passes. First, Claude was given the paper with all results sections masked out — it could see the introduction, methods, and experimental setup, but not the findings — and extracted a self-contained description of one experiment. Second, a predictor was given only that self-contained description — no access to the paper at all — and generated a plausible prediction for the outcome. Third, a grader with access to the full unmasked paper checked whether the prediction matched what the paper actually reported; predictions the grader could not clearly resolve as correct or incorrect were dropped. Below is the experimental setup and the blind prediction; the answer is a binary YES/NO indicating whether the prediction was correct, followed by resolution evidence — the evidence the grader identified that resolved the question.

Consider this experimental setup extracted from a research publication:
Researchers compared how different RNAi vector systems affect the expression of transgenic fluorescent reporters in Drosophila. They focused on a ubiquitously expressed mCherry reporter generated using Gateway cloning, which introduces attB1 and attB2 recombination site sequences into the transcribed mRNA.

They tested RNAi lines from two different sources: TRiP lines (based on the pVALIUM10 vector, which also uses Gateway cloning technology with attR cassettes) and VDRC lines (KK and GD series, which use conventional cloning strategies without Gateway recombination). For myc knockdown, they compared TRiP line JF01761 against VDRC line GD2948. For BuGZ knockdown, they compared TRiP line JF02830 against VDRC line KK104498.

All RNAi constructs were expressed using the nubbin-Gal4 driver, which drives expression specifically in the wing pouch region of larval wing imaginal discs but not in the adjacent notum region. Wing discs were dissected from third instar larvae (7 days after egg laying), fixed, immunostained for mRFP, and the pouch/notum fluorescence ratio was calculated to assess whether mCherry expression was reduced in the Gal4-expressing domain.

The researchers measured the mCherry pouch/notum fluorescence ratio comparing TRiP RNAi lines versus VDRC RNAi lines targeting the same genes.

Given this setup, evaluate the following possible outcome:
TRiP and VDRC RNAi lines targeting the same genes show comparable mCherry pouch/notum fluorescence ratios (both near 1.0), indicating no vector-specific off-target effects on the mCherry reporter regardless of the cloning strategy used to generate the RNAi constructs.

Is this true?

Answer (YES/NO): NO